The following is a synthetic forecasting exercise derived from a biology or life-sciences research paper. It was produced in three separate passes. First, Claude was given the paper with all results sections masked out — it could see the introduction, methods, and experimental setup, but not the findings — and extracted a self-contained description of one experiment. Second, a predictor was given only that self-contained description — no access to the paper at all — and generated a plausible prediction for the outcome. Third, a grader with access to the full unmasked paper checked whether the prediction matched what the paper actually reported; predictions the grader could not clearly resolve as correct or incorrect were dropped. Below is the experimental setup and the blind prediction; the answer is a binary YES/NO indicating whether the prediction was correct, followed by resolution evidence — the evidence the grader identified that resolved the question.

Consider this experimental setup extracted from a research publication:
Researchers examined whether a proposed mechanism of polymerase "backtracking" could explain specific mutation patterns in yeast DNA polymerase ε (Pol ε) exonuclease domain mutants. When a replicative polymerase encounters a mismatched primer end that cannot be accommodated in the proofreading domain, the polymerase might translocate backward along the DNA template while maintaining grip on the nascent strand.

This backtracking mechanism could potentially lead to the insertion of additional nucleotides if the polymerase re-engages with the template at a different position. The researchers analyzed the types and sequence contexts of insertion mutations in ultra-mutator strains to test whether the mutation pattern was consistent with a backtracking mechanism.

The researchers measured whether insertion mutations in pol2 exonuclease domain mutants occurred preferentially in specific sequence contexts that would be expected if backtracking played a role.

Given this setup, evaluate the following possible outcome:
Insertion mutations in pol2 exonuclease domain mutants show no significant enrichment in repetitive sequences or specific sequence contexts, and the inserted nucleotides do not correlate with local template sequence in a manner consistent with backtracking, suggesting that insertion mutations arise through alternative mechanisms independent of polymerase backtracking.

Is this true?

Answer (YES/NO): NO